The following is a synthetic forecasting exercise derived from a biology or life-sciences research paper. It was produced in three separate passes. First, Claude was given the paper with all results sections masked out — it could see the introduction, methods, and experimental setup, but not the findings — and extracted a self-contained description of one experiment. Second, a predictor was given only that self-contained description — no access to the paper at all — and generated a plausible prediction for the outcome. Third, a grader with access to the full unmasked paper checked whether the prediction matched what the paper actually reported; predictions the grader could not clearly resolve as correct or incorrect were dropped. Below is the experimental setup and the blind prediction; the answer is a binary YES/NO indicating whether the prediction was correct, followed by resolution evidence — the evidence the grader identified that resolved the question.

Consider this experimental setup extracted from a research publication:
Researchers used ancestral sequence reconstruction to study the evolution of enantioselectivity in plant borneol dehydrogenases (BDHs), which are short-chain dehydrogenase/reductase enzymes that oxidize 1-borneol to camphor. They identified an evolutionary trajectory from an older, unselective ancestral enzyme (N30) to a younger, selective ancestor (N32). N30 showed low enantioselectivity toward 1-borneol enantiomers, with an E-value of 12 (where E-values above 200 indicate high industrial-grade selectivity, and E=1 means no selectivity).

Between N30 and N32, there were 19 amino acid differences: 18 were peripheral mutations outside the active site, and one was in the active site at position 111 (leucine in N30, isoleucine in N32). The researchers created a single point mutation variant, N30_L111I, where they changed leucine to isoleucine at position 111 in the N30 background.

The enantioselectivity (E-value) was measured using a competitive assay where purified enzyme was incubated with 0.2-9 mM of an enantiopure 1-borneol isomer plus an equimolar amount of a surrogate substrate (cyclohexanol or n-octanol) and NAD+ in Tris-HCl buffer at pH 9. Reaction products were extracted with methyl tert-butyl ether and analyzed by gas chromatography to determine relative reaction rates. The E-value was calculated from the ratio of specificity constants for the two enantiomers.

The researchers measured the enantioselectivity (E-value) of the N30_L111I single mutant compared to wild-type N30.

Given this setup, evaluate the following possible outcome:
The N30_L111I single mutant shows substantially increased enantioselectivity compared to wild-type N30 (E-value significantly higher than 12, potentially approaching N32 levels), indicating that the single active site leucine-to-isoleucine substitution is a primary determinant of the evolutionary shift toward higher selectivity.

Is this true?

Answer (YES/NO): NO